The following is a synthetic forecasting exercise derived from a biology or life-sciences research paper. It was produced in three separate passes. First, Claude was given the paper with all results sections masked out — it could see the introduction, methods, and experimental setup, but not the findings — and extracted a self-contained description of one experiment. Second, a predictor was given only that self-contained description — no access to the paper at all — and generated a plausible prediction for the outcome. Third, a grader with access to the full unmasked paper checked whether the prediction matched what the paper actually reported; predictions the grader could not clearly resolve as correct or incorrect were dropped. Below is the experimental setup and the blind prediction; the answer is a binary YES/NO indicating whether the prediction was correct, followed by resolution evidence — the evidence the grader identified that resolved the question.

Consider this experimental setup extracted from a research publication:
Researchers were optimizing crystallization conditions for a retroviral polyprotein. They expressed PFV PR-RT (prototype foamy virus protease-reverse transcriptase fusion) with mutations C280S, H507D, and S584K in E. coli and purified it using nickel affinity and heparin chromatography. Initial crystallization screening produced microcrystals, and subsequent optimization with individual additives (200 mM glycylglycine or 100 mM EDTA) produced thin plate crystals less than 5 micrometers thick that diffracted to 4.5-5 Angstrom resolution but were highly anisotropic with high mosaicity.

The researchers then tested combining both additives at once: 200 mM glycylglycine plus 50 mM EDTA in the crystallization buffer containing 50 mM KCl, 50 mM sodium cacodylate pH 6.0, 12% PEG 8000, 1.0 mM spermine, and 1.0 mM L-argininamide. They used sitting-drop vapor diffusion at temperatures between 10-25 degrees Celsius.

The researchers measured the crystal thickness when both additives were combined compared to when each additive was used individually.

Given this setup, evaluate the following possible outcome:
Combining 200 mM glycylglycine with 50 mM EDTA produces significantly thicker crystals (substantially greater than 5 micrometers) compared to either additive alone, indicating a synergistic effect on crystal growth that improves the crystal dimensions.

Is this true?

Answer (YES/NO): YES